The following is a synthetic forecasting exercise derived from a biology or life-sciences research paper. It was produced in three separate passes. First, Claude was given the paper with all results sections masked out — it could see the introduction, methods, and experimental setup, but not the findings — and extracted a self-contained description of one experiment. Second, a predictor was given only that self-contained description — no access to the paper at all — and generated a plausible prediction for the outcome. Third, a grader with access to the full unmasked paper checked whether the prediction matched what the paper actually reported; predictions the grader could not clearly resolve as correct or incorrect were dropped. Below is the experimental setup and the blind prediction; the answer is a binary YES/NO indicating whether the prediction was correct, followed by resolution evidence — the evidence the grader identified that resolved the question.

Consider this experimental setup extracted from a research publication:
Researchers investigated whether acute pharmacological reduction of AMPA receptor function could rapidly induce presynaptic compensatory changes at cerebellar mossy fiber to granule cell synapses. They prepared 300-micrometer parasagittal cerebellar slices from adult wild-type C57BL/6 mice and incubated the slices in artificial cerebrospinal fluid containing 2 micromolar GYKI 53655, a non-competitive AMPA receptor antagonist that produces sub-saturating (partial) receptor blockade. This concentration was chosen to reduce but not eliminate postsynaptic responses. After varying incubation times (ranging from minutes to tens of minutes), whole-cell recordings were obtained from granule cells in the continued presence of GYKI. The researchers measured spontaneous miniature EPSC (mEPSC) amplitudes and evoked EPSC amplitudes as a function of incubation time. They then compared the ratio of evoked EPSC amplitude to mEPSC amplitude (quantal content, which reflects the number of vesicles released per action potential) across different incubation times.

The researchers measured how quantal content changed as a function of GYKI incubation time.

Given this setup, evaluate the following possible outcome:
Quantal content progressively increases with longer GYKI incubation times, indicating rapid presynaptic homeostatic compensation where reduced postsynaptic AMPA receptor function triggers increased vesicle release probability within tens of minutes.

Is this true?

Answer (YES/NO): NO